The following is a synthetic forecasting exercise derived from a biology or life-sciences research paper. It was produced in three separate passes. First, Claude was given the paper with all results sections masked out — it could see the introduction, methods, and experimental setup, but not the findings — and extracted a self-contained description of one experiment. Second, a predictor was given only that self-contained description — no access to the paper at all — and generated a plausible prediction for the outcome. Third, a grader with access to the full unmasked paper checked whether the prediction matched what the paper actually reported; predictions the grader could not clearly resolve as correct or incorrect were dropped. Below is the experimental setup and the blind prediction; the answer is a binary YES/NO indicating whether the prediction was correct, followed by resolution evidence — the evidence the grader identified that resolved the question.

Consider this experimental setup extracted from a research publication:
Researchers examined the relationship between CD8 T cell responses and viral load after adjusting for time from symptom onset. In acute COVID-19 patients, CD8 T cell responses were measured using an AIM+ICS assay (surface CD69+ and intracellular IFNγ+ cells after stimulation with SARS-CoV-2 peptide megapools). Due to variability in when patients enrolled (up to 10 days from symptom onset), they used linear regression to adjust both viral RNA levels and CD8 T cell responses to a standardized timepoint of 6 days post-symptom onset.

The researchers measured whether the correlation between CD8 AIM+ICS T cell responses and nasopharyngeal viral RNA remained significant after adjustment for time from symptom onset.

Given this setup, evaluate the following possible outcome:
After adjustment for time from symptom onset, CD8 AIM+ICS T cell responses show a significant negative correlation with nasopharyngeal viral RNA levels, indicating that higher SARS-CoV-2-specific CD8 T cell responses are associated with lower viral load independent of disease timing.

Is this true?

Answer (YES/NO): YES